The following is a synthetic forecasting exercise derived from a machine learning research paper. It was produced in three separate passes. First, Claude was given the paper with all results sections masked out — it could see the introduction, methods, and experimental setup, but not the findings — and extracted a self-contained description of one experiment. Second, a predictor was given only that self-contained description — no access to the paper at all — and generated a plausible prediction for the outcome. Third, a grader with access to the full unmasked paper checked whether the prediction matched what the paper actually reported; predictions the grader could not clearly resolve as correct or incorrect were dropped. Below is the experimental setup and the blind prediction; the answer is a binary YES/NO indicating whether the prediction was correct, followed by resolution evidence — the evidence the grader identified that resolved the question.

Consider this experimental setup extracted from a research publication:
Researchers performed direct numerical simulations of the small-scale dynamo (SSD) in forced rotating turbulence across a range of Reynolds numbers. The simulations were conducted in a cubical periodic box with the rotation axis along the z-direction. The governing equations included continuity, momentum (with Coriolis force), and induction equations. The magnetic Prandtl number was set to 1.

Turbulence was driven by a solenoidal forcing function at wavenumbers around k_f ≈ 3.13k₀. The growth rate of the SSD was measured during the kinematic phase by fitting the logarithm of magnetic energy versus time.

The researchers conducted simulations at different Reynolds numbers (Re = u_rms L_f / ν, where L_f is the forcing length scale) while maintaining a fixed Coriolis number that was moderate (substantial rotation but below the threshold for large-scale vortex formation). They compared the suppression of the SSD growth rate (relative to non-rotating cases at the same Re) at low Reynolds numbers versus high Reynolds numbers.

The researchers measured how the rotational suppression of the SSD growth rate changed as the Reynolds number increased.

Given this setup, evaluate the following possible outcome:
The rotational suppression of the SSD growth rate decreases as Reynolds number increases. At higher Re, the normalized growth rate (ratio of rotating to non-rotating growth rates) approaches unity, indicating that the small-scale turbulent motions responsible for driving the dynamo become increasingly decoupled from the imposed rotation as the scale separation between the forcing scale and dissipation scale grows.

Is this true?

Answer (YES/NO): YES